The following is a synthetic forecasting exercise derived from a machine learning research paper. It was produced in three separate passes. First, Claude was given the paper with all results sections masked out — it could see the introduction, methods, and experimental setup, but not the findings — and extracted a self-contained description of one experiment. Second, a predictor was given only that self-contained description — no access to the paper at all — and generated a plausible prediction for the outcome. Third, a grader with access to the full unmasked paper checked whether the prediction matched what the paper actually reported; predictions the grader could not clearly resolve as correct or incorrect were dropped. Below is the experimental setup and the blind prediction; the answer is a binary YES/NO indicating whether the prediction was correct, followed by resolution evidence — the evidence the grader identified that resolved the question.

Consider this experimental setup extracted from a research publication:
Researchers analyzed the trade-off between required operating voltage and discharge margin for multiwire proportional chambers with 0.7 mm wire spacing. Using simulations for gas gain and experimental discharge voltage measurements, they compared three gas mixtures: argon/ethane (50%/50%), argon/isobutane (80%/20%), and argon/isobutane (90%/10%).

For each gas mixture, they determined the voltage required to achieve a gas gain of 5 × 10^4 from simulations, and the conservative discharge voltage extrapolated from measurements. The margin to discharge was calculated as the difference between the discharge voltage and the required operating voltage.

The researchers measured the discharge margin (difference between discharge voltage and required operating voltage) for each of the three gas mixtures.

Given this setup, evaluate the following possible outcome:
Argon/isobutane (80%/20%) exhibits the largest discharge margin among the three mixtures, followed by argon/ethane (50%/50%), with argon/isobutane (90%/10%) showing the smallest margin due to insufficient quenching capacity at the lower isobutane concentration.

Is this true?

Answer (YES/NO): YES